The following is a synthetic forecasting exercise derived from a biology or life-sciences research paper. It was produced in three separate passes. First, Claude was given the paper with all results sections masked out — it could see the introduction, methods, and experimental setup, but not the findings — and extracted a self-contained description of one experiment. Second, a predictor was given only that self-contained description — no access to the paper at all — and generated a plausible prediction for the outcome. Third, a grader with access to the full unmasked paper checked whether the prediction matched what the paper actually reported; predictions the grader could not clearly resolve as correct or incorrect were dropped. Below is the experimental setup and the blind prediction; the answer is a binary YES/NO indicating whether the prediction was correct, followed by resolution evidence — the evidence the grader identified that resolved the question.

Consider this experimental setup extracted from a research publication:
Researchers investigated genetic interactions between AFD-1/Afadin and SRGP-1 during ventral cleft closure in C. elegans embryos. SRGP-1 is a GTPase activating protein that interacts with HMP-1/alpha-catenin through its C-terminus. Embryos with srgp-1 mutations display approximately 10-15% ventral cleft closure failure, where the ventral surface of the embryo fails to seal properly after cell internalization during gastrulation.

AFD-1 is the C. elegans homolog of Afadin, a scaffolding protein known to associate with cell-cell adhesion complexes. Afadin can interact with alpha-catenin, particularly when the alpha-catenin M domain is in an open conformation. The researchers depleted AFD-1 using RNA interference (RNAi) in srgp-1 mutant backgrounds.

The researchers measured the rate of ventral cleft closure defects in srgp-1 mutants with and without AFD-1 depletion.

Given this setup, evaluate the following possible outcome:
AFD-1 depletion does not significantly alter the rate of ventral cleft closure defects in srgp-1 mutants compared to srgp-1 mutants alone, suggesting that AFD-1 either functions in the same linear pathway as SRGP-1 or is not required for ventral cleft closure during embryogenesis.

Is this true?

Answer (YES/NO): NO